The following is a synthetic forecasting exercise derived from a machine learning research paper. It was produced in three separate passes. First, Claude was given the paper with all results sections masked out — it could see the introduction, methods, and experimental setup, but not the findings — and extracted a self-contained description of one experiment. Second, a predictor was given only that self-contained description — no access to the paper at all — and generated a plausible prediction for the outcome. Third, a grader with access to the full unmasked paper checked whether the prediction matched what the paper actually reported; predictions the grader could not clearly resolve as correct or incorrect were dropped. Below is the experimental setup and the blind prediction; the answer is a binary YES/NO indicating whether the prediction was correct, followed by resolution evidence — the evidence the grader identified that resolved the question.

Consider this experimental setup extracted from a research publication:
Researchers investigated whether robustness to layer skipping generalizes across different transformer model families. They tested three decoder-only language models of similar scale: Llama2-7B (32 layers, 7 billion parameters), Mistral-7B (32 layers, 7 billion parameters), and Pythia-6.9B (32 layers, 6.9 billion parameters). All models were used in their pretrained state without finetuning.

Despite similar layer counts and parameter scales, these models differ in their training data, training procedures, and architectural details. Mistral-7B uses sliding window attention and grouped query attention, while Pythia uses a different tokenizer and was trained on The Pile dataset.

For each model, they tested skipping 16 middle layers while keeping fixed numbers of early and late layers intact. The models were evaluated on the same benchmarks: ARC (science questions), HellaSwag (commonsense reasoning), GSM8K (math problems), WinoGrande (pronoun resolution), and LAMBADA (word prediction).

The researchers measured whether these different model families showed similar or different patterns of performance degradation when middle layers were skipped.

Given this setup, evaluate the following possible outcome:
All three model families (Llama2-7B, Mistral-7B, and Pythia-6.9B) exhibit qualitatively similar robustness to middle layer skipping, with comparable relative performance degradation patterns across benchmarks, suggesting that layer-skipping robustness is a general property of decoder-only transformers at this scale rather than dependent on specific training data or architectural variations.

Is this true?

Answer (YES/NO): NO